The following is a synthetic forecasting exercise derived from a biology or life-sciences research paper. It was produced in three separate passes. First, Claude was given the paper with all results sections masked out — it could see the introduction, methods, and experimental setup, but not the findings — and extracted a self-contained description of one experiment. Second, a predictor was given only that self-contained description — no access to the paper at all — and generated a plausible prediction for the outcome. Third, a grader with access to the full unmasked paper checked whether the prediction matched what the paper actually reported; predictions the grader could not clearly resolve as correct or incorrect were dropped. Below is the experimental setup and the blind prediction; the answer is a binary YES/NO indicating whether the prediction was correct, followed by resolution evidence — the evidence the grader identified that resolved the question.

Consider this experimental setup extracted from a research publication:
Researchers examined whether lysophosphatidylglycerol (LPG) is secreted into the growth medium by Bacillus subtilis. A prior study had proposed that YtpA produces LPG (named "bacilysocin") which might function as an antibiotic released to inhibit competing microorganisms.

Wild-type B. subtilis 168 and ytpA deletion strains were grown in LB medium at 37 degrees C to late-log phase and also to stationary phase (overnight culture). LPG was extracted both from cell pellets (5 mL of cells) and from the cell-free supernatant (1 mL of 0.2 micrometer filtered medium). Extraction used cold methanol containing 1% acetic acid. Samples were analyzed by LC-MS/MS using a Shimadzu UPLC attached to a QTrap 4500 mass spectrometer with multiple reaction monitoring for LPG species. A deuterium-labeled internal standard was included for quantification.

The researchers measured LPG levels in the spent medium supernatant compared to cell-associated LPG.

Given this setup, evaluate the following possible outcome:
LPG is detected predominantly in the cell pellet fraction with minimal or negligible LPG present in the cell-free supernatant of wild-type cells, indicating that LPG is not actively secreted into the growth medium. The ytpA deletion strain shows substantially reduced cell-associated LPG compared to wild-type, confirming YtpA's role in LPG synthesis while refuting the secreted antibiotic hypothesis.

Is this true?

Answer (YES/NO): NO